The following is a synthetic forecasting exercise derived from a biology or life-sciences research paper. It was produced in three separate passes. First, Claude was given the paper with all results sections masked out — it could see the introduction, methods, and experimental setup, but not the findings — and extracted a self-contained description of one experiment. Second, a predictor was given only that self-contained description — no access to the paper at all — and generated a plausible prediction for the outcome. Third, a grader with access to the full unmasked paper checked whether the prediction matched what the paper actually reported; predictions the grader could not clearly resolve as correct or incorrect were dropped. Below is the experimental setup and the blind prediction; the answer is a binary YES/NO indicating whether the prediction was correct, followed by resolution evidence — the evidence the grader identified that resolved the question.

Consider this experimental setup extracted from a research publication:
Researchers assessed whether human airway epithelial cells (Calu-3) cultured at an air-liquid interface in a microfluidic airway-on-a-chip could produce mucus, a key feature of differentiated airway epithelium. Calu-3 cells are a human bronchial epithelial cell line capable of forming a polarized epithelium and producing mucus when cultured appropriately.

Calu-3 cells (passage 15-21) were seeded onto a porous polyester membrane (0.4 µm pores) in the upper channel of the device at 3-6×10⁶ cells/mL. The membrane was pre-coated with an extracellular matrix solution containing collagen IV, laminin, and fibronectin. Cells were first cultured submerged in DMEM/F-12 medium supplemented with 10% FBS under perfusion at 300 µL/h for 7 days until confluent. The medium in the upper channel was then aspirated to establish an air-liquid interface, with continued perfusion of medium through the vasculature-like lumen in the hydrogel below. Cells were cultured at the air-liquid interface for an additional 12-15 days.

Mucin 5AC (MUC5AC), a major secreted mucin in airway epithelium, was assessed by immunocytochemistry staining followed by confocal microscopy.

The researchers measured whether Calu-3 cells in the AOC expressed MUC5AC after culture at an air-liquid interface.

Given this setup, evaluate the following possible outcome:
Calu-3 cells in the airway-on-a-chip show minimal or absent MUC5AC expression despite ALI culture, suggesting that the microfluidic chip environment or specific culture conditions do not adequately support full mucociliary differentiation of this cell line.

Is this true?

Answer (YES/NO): NO